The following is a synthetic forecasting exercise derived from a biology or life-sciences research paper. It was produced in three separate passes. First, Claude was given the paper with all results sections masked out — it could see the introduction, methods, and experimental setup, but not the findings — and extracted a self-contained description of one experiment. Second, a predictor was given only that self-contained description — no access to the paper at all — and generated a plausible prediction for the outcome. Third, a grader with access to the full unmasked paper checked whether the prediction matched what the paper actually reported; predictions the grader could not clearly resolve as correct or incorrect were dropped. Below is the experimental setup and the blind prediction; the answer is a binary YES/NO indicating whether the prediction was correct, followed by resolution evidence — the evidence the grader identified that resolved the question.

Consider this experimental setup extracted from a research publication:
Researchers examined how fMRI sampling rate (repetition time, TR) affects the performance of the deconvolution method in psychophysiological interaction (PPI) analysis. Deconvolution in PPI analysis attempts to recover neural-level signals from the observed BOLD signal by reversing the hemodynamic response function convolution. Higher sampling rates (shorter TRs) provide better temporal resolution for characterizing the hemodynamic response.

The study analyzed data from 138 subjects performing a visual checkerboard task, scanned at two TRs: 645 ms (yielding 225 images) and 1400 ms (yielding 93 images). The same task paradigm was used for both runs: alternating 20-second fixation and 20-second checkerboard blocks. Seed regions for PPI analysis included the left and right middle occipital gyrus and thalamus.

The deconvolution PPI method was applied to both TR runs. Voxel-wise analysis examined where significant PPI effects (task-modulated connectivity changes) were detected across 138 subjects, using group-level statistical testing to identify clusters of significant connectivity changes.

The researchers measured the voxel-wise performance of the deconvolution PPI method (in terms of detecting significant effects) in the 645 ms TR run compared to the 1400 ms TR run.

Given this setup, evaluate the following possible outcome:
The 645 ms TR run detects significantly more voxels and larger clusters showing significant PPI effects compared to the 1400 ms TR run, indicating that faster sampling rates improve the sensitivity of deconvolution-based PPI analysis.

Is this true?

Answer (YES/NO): NO